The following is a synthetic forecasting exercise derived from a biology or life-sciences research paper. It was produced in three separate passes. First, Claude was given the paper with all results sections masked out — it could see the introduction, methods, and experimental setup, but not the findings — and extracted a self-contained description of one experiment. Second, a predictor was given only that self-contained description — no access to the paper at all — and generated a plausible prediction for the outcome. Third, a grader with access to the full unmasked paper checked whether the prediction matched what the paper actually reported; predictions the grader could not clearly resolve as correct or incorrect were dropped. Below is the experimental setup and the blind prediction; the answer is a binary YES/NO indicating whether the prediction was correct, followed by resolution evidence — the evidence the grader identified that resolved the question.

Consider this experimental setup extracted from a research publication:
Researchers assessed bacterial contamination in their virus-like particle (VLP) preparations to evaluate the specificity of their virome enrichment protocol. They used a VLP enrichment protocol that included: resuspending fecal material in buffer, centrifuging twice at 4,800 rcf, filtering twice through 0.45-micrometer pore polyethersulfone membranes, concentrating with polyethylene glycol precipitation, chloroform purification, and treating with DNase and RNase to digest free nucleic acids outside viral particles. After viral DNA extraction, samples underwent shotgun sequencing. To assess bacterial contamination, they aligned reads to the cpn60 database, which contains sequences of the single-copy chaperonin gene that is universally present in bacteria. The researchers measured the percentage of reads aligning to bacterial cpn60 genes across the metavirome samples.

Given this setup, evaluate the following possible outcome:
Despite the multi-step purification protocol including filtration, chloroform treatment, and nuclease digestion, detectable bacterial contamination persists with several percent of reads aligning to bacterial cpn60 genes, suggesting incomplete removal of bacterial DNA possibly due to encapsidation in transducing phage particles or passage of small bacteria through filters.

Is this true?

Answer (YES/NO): YES